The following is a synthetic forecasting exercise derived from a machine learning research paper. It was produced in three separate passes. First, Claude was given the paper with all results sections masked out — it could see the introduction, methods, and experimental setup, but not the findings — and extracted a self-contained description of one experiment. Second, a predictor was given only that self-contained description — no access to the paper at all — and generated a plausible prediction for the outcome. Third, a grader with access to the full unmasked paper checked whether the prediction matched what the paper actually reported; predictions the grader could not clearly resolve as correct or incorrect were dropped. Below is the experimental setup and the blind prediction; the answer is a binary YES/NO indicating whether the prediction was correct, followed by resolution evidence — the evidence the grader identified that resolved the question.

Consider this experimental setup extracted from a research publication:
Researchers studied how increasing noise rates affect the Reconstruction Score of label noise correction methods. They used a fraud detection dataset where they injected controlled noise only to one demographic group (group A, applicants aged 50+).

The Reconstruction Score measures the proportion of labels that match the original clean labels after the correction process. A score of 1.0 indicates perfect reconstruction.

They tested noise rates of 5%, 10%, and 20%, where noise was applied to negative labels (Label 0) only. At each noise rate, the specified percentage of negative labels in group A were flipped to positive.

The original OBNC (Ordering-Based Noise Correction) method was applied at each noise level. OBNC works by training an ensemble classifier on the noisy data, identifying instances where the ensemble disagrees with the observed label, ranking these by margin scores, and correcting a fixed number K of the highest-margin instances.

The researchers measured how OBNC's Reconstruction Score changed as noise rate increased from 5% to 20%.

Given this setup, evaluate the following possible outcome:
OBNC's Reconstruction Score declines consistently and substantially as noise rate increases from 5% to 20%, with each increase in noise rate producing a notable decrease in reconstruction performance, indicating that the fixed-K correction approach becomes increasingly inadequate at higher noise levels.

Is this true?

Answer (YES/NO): NO